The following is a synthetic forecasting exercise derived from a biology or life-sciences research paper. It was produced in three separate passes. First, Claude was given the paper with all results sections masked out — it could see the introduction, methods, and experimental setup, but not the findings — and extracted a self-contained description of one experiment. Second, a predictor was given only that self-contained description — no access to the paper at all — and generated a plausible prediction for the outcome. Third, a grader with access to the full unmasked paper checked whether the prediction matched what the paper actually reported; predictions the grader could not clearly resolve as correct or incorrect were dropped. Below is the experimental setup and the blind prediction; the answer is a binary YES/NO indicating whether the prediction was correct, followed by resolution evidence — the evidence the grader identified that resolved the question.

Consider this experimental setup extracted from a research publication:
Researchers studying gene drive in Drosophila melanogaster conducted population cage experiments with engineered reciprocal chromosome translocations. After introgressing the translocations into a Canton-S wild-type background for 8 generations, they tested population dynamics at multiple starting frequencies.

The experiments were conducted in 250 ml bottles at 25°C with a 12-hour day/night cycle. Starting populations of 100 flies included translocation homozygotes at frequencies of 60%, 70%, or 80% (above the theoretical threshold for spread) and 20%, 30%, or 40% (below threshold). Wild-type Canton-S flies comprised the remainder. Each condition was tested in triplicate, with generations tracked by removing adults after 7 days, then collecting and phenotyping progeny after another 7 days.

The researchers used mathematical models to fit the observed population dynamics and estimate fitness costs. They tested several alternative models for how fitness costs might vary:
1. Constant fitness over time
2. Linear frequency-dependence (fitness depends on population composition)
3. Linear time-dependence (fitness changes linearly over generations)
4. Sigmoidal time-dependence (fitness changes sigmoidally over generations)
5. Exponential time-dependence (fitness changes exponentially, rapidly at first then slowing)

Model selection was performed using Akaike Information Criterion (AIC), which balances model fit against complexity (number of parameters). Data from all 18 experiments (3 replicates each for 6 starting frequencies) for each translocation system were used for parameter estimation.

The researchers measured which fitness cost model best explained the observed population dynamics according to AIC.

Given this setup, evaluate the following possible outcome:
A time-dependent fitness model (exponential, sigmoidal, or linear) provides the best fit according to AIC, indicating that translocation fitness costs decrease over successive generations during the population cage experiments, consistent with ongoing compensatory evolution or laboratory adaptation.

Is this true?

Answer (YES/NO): YES